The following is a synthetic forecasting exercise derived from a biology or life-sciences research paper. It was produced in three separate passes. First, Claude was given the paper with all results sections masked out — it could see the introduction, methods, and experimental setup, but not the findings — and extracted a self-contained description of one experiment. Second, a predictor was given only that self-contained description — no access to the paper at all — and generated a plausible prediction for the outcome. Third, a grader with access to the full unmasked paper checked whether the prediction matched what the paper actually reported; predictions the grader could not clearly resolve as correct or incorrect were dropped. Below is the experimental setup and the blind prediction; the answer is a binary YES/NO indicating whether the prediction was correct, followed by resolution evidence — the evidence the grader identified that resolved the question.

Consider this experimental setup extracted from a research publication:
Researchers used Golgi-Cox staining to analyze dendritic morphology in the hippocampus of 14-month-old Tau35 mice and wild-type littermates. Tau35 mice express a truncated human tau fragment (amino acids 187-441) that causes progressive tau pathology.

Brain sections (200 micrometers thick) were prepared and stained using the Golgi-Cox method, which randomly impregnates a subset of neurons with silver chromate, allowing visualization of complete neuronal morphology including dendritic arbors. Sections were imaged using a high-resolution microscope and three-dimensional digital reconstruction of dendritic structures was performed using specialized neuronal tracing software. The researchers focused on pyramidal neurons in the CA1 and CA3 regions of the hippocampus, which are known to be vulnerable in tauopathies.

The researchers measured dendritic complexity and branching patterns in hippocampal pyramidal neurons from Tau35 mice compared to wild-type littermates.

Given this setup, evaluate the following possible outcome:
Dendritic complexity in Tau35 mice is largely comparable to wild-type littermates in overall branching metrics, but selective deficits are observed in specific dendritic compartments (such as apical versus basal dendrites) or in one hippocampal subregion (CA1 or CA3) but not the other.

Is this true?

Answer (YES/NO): NO